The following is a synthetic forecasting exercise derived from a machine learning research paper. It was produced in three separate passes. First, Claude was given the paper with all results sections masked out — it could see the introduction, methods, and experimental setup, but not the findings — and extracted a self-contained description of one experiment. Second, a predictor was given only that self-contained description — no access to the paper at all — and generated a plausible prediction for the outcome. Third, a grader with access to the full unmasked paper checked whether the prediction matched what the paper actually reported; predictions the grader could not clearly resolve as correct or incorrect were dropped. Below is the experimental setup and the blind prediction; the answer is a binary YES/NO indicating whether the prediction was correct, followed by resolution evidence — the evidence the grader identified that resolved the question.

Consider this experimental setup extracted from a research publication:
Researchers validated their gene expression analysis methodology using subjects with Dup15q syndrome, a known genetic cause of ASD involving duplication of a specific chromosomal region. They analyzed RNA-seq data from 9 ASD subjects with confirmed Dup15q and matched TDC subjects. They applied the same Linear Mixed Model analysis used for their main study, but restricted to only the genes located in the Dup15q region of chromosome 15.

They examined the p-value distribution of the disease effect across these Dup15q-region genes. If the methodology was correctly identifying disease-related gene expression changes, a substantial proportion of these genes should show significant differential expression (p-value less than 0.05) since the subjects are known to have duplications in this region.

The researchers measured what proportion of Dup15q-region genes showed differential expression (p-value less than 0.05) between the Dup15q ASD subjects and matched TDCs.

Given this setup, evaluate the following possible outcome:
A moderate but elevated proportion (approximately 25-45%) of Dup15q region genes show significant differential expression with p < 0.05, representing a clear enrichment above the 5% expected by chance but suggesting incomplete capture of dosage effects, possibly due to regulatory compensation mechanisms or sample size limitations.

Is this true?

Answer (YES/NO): NO